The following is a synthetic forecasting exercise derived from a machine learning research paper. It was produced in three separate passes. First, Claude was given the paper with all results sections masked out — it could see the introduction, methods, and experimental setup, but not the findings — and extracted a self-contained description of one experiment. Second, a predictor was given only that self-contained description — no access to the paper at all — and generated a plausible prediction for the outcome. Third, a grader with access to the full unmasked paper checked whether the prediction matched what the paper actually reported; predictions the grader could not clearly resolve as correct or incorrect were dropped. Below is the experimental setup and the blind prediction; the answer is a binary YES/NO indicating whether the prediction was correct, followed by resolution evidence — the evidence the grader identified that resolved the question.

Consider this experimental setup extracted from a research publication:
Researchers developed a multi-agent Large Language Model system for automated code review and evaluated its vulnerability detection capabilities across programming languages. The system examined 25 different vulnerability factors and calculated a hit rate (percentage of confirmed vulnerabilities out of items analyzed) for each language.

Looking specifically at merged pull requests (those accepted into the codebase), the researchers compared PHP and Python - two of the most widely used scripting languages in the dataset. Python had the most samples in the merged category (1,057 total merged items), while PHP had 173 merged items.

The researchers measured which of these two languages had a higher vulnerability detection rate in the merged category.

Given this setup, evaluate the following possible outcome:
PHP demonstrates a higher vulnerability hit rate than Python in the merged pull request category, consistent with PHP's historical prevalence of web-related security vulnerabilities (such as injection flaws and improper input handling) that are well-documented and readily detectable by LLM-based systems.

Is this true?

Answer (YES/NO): YES